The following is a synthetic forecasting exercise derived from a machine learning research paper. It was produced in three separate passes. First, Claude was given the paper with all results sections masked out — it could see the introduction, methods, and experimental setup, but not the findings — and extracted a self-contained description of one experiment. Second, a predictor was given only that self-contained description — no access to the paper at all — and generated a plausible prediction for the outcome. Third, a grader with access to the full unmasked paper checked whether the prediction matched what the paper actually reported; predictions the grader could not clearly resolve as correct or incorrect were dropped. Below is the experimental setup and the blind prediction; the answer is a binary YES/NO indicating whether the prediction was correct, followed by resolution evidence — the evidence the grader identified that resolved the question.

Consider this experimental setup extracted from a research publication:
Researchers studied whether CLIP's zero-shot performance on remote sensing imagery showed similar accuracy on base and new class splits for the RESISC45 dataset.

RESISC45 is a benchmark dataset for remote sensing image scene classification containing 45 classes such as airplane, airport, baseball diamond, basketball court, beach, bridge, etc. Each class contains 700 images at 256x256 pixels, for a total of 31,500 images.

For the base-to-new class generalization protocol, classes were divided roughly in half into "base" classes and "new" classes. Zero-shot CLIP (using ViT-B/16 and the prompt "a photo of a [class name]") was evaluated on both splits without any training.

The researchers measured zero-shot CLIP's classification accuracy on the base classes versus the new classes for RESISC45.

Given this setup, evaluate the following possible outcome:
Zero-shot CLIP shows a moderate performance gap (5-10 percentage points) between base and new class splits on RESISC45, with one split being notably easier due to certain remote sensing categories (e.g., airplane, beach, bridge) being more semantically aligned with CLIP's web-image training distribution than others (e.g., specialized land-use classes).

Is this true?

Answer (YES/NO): NO